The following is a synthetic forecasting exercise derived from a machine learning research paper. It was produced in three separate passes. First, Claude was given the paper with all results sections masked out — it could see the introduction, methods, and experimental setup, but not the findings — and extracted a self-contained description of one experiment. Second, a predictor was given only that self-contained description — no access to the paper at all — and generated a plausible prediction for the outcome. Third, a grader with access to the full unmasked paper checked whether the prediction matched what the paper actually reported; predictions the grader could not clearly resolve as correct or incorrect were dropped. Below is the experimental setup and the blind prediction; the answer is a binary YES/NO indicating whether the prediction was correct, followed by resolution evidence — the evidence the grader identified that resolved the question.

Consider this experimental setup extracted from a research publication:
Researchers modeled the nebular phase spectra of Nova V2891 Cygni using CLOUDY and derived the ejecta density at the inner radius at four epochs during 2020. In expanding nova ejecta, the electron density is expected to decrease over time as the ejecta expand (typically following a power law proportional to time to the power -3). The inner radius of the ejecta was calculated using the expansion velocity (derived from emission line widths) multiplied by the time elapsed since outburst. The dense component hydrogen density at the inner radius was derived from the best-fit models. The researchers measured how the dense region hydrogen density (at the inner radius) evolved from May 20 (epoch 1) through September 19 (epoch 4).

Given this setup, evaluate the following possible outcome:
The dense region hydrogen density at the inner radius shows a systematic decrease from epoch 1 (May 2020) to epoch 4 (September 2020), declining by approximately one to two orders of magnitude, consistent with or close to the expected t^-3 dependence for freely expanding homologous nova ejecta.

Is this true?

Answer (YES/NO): NO